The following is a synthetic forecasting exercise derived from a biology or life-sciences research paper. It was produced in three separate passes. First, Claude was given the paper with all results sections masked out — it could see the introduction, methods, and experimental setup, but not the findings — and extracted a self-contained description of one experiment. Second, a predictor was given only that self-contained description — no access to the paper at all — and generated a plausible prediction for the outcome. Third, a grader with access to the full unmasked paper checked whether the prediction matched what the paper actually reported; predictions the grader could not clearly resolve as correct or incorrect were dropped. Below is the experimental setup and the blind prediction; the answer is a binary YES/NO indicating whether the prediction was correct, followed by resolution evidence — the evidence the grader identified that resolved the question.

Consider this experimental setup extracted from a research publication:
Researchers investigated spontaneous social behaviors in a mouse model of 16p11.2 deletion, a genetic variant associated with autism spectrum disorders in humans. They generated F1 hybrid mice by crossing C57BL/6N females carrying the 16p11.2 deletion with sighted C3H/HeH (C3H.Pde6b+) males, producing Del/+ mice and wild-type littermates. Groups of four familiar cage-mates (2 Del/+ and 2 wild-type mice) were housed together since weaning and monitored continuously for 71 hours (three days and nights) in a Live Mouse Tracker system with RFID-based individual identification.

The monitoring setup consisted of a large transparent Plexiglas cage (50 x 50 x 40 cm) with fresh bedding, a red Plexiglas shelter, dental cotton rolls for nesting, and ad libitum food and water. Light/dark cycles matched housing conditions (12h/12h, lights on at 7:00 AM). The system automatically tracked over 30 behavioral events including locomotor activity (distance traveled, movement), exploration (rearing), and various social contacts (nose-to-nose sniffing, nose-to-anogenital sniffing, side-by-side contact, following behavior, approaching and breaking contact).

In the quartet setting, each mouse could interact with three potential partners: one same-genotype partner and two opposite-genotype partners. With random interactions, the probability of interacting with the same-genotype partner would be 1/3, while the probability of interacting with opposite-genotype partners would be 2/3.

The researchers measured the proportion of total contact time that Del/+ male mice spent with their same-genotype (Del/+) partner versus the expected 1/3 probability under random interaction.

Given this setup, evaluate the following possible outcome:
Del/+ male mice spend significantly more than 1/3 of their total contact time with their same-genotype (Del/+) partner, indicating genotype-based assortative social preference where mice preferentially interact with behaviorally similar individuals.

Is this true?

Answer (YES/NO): NO